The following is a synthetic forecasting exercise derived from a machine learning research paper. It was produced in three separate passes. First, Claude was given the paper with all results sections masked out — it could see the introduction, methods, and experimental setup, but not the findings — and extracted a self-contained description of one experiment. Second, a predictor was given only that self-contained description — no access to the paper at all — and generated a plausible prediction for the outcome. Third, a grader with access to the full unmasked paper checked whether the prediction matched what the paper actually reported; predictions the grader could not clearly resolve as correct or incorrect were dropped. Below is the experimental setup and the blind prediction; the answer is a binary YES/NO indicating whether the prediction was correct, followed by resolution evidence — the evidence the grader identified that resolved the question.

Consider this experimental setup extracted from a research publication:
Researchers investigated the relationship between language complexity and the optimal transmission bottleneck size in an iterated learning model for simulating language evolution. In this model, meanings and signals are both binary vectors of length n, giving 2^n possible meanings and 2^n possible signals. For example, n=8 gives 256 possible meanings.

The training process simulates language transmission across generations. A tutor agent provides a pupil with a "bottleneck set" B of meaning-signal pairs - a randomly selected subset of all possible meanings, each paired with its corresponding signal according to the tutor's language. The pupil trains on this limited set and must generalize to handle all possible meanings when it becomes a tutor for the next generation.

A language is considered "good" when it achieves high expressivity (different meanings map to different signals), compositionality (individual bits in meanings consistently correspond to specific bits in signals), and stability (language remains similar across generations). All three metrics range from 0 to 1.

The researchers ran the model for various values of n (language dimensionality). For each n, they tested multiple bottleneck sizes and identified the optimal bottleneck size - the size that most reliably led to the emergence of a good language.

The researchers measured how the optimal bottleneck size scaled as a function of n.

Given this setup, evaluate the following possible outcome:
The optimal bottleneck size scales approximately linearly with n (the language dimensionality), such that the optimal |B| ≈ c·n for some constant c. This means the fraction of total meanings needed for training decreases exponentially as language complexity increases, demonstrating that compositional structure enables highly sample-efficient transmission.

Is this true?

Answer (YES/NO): YES